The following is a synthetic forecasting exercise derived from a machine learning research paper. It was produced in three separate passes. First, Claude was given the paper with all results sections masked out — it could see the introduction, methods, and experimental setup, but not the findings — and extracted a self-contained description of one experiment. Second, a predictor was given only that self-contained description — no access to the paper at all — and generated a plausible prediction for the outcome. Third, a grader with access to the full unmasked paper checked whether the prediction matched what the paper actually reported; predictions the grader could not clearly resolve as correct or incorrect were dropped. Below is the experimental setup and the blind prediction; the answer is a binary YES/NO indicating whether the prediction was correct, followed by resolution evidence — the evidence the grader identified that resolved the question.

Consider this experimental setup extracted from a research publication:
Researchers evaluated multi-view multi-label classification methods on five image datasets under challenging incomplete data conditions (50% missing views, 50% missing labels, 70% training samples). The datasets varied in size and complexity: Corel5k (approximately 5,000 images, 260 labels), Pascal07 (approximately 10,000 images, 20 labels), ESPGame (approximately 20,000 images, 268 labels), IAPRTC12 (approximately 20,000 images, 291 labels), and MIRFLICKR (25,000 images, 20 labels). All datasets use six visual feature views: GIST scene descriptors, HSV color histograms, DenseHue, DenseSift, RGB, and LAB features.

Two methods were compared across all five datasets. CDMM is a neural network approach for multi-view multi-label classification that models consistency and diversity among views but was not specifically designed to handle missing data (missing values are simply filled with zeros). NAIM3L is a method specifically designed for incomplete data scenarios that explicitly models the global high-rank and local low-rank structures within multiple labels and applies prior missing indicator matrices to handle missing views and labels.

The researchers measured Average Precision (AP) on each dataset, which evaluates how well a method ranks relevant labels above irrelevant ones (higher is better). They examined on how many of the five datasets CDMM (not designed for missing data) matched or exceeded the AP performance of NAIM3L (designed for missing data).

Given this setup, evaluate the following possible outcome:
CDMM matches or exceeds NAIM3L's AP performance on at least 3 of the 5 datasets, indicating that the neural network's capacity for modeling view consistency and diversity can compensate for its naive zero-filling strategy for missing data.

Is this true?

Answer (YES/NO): YES